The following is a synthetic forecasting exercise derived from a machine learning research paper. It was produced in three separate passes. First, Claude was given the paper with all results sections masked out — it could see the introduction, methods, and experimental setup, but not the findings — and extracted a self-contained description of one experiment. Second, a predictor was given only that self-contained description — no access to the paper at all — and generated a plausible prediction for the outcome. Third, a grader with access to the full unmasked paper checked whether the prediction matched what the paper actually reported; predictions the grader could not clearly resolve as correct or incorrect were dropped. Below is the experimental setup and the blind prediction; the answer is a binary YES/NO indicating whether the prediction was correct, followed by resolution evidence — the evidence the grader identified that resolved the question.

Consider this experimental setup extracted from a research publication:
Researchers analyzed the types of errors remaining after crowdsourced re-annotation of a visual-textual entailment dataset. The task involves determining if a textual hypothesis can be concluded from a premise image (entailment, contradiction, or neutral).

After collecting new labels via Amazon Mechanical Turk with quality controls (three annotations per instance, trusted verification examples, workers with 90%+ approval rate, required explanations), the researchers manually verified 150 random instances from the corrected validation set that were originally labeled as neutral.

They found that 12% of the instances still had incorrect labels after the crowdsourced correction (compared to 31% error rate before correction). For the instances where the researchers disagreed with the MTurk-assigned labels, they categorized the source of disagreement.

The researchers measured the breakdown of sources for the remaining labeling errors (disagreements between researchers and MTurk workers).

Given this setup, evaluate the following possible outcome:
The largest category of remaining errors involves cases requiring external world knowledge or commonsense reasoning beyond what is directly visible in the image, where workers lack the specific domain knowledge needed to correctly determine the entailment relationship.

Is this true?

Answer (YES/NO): NO